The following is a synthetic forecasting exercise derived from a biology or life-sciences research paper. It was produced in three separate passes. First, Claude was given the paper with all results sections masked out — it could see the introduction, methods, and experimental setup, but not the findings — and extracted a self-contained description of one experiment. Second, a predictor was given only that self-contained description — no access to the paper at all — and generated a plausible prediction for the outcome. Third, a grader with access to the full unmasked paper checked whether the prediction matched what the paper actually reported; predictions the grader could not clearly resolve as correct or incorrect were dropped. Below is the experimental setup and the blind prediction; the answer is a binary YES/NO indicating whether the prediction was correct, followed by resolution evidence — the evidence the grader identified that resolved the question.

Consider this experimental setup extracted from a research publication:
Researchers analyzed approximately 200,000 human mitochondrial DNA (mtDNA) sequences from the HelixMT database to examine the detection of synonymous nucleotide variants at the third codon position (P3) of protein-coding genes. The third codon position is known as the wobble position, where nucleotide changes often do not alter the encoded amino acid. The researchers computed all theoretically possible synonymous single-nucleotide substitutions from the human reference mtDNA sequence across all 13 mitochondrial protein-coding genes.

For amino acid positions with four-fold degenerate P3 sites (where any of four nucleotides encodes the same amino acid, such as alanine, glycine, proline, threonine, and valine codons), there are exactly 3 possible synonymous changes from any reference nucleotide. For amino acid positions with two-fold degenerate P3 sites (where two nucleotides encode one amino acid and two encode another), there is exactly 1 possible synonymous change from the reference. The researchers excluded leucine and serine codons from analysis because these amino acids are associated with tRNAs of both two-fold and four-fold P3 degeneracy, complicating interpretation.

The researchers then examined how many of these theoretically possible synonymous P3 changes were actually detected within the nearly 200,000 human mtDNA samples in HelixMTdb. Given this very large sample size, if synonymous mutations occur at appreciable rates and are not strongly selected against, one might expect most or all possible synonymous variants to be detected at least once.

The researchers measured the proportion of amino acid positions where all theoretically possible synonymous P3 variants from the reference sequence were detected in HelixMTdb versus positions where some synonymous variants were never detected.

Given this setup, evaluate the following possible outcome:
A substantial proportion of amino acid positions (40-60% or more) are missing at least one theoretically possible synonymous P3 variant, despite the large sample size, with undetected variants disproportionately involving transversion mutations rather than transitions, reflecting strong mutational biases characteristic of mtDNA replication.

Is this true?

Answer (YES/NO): NO